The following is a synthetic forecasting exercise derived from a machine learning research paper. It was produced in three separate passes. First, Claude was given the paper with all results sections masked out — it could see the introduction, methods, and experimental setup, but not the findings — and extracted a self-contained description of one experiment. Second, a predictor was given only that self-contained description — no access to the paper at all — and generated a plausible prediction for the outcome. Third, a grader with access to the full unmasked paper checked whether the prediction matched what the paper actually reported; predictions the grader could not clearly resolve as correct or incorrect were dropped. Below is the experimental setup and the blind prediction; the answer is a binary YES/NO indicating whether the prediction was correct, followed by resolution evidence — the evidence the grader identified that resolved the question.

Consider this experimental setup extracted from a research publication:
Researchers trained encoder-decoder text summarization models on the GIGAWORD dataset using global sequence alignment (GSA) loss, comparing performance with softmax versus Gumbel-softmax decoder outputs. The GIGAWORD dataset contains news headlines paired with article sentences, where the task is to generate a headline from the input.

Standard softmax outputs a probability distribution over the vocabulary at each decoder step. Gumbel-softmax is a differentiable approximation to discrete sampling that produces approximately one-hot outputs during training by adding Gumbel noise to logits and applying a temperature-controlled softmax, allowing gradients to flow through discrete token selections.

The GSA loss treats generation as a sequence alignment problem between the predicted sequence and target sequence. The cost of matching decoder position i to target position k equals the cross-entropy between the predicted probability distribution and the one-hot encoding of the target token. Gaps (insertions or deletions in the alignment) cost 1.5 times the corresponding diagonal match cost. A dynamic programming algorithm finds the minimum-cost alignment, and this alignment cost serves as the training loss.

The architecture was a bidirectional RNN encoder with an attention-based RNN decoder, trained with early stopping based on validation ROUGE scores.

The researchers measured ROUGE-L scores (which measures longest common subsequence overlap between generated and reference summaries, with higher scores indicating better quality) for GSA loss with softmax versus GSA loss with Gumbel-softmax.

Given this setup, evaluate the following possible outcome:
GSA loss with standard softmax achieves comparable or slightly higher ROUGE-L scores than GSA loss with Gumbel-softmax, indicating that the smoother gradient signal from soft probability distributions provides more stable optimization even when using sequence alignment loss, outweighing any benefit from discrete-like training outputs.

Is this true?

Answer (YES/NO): YES